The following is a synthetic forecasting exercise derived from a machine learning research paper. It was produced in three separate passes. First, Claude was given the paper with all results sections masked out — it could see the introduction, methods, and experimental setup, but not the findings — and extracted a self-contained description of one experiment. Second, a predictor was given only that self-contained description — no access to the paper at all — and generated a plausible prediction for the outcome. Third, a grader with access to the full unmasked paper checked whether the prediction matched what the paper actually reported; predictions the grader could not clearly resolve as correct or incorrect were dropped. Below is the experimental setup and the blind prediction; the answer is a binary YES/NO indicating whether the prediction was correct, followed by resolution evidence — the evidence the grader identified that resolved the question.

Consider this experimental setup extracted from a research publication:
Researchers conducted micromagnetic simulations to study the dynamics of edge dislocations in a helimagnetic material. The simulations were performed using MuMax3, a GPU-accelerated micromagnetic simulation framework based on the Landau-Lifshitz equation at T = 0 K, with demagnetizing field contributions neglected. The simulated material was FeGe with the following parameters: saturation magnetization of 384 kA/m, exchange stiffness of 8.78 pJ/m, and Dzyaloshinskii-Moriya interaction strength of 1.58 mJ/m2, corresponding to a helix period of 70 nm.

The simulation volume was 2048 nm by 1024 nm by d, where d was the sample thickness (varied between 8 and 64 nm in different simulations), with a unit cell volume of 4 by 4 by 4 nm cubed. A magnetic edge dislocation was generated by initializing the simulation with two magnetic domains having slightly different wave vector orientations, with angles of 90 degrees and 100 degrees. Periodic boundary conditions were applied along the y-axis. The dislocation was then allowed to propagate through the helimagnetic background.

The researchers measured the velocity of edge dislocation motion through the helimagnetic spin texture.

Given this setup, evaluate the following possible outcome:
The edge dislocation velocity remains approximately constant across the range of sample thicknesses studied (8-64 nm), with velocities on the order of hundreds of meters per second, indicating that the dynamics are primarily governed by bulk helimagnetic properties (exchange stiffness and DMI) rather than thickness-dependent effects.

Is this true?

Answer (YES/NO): NO